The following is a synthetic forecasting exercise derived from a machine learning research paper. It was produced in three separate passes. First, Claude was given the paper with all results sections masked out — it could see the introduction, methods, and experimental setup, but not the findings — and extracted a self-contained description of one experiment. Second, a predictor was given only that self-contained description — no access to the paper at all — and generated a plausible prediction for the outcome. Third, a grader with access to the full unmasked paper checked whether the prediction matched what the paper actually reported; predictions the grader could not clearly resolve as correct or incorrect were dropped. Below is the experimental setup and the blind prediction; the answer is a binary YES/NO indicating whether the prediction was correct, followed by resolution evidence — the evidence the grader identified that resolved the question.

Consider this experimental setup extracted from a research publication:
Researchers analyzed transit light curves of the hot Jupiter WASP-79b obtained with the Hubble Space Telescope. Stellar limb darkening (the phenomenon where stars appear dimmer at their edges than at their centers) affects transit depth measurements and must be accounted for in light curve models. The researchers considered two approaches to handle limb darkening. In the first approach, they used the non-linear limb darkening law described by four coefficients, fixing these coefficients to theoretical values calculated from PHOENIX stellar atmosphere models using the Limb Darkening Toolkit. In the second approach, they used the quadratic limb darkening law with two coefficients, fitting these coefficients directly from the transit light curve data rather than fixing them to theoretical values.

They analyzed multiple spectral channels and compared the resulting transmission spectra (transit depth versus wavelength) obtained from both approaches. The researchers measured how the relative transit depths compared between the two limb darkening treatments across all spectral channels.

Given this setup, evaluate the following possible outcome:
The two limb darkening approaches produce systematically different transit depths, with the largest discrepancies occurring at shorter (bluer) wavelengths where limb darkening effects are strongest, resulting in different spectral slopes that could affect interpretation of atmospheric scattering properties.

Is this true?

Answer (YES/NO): NO